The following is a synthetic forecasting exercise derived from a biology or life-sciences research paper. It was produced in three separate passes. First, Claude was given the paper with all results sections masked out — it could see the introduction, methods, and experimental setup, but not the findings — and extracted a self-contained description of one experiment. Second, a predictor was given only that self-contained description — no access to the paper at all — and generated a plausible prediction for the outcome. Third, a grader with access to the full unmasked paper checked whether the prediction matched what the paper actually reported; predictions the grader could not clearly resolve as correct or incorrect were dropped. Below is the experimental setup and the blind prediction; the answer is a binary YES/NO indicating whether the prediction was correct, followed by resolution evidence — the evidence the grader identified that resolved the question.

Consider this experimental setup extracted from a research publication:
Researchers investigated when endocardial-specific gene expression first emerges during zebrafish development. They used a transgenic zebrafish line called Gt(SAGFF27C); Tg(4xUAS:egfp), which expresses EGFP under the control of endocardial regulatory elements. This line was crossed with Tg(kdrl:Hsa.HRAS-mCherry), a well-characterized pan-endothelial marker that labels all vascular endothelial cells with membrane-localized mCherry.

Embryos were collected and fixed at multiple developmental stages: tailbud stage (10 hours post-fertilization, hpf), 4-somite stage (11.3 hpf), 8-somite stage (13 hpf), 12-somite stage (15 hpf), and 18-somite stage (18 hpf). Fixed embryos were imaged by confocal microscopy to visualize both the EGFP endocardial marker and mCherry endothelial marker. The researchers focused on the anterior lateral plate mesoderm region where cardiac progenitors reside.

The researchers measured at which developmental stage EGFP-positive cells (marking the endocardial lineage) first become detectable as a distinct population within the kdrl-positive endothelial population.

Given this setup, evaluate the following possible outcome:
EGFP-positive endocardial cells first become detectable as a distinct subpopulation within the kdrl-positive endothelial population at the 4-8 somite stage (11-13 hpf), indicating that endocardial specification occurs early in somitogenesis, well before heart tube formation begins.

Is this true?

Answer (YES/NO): YES